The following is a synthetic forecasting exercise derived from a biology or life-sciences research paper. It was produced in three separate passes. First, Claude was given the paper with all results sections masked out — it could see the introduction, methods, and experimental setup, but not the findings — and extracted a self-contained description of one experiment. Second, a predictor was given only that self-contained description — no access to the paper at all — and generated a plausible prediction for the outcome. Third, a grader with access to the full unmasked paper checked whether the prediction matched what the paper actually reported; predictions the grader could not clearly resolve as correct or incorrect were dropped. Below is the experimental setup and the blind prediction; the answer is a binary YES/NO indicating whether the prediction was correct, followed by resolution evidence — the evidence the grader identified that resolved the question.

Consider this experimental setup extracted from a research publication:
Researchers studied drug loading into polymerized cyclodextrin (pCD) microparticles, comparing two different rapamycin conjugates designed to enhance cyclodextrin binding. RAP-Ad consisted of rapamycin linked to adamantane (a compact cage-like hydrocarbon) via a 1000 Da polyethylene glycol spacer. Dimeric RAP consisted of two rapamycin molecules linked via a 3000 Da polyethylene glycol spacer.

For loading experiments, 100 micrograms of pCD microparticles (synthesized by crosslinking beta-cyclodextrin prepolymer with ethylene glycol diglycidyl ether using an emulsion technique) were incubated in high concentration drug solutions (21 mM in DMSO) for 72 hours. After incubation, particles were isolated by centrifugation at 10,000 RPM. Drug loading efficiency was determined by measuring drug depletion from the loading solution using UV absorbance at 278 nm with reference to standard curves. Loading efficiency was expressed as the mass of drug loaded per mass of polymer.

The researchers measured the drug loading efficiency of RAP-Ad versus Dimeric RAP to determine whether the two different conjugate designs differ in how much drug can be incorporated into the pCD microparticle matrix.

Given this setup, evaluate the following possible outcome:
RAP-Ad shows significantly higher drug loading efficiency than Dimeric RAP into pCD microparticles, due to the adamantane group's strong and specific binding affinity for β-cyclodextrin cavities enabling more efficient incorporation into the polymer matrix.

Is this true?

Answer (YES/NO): YES